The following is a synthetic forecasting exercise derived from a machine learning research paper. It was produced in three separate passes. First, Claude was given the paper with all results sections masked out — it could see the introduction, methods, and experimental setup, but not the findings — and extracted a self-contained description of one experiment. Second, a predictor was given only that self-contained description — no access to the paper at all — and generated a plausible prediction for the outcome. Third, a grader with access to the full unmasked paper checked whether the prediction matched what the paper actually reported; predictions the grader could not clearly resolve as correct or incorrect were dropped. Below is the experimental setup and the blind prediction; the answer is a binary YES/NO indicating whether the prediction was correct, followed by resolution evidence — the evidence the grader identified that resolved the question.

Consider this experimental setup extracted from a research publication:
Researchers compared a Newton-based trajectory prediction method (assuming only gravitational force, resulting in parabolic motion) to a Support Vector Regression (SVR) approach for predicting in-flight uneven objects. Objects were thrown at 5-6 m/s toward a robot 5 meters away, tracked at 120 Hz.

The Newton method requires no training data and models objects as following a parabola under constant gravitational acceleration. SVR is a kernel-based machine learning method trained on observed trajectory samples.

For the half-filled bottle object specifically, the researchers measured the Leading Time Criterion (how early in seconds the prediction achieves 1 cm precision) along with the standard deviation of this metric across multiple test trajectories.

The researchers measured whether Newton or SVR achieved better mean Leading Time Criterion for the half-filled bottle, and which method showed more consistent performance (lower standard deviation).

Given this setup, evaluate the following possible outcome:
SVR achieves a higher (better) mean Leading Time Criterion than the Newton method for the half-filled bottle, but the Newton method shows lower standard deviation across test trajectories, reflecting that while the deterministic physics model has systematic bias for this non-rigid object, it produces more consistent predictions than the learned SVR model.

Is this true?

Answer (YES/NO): NO